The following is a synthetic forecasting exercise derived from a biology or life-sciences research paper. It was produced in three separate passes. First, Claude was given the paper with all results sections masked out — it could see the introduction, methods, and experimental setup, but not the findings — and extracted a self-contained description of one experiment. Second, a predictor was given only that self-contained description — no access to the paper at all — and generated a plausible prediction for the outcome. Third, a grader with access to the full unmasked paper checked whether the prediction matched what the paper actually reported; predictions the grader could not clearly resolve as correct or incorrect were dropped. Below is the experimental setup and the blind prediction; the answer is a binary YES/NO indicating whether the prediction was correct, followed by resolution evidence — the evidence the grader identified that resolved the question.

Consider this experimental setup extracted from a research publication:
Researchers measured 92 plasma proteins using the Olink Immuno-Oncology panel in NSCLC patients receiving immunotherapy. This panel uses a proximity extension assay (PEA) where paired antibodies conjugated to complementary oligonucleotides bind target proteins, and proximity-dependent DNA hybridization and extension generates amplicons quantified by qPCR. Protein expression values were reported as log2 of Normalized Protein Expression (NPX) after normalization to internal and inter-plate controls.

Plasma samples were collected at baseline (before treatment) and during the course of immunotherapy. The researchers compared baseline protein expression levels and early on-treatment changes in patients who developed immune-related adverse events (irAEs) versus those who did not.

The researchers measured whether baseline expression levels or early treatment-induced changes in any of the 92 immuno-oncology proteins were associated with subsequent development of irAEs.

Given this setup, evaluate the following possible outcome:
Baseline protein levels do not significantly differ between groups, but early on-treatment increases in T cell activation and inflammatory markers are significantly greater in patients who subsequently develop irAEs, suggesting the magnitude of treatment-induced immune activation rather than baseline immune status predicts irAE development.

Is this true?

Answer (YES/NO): NO